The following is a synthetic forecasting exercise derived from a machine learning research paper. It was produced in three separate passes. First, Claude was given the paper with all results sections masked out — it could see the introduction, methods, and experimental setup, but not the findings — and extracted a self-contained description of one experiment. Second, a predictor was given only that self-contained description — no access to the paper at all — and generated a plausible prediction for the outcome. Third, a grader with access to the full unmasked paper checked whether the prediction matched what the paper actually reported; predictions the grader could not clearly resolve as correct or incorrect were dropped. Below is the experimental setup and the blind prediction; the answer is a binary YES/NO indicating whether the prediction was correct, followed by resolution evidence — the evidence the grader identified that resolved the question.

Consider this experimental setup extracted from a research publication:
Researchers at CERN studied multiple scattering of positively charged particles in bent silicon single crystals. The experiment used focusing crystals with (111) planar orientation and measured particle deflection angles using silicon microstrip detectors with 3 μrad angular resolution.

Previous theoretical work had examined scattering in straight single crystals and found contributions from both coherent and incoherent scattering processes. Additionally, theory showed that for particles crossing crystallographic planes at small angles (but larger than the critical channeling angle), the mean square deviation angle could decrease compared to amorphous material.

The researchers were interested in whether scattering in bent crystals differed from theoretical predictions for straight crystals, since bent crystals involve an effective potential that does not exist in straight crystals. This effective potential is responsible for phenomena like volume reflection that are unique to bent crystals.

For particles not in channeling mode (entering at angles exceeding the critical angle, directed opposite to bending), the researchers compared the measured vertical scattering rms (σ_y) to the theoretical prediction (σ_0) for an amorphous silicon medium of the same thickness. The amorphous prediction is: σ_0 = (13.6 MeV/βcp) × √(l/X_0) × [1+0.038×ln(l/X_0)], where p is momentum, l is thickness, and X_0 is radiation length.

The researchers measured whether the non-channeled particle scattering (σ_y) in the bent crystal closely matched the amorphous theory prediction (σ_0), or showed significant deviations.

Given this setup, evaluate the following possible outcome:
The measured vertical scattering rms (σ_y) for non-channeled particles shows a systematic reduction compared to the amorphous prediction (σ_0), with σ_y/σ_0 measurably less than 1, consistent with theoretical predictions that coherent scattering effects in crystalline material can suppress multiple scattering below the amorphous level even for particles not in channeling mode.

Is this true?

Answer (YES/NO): NO